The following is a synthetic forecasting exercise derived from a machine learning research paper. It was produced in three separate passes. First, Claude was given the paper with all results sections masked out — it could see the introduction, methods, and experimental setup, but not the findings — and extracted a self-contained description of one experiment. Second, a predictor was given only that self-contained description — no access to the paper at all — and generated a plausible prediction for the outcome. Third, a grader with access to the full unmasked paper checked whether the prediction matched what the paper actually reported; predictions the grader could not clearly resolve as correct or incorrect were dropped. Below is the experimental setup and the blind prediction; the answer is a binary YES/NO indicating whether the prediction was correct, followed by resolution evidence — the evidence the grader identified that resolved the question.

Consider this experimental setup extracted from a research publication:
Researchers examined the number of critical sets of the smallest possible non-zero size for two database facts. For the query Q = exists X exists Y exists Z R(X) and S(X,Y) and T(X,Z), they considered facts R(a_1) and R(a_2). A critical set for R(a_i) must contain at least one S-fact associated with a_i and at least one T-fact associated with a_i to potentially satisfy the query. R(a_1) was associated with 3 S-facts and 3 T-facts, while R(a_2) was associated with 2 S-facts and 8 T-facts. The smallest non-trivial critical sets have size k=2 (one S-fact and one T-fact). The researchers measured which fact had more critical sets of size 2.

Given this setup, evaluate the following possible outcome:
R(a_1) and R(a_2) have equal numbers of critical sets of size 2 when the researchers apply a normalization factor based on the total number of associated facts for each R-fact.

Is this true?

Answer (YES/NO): NO